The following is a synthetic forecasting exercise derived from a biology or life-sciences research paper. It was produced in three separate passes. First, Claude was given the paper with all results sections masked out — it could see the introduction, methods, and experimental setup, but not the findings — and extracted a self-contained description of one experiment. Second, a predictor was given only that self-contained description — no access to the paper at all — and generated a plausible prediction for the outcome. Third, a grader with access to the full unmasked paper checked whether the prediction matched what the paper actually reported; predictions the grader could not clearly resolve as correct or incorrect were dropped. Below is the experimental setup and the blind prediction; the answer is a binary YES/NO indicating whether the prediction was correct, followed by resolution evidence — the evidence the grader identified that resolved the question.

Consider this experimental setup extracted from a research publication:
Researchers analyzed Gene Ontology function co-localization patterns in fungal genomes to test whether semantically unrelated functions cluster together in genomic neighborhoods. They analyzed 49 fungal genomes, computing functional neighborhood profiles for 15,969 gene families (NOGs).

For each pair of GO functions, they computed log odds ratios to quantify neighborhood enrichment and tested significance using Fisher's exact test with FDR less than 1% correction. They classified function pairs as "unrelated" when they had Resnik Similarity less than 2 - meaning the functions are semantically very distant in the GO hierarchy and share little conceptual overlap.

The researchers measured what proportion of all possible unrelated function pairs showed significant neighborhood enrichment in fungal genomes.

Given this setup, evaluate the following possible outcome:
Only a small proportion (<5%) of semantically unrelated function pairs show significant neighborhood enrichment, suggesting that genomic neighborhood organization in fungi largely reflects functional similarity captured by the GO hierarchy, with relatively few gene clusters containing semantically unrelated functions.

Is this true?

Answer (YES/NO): NO